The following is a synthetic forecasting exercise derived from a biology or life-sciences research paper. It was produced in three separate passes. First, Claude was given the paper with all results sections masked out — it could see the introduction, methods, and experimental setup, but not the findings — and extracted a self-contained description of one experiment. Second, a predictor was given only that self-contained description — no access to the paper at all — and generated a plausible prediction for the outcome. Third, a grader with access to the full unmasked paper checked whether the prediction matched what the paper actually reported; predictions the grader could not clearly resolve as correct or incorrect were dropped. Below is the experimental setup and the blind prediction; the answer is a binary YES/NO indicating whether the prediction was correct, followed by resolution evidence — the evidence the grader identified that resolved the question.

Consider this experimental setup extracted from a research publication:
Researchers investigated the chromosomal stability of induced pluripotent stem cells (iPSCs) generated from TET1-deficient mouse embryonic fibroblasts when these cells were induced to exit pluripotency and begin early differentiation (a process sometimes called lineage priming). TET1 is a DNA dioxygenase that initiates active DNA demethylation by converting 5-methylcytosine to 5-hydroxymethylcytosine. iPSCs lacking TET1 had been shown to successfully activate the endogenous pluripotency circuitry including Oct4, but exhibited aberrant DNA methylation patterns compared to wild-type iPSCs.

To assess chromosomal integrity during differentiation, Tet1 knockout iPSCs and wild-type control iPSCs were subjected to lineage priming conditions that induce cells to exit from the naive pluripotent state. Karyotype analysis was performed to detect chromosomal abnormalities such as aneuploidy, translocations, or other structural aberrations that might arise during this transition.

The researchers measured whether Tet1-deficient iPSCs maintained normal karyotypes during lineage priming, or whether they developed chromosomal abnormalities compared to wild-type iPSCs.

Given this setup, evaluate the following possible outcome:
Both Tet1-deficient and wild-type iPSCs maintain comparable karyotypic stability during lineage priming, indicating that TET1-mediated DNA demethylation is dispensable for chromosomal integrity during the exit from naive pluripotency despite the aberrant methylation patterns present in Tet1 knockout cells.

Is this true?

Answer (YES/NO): NO